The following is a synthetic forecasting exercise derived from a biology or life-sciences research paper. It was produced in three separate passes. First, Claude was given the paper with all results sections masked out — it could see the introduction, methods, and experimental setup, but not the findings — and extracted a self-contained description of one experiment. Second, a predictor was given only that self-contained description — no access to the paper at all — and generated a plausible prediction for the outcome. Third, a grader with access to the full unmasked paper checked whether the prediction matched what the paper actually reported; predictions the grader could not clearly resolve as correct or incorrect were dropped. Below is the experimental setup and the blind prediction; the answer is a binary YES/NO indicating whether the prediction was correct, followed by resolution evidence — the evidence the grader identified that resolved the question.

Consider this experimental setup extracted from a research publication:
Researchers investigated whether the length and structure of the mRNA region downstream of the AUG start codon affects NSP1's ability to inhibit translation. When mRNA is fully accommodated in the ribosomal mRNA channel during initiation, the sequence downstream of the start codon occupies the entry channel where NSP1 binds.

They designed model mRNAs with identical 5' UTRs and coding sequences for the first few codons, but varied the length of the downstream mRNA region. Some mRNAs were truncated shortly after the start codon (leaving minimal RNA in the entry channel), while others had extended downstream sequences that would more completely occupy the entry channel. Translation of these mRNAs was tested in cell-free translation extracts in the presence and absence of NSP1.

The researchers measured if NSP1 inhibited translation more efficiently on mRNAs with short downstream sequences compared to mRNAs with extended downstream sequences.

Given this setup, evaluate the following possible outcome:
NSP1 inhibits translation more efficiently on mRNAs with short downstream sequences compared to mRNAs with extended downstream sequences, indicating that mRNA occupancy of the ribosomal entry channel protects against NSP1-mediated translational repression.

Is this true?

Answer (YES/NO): YES